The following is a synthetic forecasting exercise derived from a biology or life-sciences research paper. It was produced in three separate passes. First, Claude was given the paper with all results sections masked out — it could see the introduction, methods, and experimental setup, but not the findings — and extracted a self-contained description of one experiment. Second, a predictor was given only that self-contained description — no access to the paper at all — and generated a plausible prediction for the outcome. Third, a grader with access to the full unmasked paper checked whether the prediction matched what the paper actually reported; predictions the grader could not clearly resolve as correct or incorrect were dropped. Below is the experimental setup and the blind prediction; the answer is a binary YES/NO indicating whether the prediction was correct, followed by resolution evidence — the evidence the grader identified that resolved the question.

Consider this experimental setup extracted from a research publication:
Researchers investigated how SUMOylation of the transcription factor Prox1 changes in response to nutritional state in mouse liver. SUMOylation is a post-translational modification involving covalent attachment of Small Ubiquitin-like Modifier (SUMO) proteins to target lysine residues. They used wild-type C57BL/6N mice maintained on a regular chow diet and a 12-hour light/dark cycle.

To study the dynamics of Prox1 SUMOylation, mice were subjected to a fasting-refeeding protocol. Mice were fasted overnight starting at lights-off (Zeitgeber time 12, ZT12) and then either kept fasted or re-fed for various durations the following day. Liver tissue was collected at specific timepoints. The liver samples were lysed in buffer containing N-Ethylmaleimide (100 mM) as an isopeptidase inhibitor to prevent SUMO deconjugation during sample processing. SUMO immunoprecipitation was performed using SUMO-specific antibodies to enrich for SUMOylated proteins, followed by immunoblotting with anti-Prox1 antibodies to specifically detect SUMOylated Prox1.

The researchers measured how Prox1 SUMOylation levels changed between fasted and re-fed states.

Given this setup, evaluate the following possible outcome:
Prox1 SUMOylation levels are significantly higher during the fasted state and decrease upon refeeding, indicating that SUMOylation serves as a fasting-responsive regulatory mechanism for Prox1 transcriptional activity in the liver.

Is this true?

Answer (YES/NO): NO